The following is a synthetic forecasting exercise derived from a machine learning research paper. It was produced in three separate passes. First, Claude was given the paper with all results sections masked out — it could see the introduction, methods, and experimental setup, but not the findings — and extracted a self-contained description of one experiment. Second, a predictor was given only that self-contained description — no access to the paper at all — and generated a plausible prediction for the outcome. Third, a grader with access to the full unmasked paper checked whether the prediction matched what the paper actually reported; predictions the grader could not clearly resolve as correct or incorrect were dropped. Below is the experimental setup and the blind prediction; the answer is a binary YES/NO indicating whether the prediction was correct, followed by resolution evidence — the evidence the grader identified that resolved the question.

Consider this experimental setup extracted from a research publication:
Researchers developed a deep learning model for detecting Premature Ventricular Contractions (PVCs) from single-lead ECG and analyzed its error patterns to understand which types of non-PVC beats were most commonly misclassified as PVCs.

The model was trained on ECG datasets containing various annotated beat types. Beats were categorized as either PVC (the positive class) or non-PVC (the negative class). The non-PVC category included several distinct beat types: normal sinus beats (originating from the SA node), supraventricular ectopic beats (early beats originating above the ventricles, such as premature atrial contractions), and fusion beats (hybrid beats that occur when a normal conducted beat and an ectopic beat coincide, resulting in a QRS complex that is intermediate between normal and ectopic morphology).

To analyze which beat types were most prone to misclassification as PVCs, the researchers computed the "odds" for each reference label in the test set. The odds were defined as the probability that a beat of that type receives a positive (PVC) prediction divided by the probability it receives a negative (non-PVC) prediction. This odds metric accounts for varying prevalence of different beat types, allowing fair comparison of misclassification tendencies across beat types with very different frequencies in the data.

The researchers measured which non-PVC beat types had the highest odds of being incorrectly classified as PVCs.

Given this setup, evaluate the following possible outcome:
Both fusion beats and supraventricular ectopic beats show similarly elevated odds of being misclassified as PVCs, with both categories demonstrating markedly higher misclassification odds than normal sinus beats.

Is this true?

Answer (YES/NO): NO